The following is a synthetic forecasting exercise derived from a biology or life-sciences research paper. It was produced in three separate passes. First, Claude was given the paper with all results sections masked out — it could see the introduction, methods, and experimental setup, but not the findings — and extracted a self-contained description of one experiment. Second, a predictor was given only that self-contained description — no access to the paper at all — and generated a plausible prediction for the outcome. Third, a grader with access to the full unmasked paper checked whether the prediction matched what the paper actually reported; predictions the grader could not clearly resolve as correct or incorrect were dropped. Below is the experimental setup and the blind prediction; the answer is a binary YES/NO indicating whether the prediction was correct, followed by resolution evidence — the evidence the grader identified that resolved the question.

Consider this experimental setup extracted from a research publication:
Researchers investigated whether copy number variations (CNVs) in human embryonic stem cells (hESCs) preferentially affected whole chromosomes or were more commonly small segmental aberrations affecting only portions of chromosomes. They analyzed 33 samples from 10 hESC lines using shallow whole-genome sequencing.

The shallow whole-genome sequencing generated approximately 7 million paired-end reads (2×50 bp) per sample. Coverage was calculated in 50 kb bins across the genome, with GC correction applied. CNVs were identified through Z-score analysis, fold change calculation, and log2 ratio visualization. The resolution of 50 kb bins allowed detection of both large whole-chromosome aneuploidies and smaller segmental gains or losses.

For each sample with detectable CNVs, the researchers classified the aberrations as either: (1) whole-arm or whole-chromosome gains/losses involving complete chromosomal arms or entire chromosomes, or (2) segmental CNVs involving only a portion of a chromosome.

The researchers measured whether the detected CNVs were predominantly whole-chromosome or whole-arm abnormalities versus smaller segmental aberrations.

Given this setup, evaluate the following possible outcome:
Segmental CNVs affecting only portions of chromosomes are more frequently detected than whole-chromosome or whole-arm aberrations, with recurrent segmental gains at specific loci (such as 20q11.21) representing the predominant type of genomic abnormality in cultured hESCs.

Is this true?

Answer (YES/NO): YES